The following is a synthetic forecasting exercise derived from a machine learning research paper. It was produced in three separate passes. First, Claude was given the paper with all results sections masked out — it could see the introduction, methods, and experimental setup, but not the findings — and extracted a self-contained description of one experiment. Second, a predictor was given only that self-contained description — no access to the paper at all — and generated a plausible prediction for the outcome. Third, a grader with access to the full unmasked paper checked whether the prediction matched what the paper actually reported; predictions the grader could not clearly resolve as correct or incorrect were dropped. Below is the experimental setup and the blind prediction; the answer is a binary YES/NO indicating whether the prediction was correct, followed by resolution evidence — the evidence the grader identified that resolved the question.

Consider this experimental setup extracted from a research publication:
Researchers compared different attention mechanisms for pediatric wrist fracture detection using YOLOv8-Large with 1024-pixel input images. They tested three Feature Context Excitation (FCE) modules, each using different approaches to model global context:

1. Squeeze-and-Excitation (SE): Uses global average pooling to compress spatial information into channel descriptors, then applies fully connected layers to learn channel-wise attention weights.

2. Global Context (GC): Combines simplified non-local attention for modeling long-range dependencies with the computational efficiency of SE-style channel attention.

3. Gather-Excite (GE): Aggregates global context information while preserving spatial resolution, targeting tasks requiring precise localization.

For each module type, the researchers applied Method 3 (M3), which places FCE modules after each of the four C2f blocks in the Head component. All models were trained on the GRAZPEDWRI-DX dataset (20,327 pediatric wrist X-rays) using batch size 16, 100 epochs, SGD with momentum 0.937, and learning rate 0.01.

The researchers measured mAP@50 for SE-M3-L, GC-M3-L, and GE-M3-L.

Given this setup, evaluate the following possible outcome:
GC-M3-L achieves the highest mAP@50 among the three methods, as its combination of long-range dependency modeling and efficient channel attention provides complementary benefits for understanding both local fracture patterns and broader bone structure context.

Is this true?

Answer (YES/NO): NO